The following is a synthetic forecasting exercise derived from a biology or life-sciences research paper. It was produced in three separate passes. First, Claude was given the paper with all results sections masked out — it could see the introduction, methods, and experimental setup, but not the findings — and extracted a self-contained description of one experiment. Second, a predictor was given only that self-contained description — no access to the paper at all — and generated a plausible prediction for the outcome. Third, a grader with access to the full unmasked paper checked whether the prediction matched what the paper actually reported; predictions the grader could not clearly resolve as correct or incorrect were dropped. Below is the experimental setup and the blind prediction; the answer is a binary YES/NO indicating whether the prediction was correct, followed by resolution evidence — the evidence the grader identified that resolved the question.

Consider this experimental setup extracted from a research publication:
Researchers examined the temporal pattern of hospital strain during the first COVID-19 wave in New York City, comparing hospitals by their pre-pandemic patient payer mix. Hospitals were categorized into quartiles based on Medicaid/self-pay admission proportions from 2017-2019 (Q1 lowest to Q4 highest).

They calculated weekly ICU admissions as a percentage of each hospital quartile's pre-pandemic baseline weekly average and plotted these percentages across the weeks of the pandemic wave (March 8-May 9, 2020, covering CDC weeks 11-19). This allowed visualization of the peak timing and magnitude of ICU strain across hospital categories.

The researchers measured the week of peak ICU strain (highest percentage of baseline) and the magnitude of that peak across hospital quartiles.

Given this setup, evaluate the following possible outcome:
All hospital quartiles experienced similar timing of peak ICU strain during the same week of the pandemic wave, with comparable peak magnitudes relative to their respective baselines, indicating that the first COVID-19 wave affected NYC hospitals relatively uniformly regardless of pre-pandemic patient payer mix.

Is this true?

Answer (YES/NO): NO